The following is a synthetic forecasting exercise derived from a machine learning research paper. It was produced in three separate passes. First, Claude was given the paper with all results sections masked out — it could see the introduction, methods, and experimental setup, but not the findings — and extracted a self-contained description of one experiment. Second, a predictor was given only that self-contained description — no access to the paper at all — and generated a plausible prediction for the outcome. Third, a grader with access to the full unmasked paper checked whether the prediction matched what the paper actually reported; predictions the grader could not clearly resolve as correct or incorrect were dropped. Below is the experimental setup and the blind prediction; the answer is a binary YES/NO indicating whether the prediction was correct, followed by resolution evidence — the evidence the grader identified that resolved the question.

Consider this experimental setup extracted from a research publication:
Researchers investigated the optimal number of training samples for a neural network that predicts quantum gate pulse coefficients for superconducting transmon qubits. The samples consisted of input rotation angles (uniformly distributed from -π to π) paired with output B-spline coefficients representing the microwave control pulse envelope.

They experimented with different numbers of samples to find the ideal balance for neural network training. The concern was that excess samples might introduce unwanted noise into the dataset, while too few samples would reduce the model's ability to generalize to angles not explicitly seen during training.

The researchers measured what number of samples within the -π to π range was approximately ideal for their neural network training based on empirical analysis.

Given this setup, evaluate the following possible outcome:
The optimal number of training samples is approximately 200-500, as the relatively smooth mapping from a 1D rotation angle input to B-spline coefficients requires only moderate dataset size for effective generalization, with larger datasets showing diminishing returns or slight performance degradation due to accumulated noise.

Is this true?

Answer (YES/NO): NO